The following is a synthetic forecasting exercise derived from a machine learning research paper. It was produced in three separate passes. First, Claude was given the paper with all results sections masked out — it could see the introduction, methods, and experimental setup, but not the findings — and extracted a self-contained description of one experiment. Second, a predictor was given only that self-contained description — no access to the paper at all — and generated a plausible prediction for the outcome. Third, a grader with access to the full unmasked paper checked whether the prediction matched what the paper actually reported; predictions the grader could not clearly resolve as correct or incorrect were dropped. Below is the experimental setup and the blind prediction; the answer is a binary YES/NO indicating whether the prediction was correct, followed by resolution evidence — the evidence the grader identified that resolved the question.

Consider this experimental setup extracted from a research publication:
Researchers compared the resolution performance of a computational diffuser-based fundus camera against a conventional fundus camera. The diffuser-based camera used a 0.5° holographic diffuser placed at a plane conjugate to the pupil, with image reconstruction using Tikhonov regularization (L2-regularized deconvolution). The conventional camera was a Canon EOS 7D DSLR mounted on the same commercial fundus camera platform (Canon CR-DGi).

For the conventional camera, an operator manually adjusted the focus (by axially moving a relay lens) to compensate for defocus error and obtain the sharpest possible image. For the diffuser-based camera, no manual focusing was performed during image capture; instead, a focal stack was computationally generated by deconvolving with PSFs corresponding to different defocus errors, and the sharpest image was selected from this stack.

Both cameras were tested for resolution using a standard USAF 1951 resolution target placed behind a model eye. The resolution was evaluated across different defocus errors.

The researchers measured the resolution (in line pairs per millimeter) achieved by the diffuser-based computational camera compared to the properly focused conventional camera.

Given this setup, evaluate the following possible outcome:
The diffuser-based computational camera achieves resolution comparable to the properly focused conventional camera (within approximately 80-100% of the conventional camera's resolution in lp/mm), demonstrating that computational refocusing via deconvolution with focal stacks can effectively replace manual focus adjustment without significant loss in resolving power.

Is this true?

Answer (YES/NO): NO